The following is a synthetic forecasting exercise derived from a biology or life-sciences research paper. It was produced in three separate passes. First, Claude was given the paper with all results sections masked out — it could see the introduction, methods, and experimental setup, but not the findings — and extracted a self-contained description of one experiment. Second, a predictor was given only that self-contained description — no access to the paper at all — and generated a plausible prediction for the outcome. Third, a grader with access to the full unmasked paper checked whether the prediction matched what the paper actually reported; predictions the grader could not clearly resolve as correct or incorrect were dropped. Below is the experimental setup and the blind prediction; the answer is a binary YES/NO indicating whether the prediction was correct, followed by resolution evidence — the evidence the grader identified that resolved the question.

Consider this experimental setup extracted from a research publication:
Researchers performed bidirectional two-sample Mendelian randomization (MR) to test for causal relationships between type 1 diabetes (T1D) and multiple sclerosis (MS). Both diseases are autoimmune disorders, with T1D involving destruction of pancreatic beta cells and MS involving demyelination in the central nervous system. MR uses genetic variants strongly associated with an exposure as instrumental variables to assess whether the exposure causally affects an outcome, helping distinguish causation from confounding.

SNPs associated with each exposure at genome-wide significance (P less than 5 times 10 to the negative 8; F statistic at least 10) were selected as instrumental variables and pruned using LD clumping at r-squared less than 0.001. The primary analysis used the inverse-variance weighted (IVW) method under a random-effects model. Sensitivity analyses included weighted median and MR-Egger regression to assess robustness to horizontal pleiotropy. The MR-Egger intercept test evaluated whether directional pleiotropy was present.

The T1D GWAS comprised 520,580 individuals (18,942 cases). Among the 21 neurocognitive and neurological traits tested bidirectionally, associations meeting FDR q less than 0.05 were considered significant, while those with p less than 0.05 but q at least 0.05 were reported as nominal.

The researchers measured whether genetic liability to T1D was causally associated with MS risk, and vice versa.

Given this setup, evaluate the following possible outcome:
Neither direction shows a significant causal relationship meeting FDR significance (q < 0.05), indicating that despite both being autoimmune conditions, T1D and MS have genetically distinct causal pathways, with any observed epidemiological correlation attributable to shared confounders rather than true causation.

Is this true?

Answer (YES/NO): NO